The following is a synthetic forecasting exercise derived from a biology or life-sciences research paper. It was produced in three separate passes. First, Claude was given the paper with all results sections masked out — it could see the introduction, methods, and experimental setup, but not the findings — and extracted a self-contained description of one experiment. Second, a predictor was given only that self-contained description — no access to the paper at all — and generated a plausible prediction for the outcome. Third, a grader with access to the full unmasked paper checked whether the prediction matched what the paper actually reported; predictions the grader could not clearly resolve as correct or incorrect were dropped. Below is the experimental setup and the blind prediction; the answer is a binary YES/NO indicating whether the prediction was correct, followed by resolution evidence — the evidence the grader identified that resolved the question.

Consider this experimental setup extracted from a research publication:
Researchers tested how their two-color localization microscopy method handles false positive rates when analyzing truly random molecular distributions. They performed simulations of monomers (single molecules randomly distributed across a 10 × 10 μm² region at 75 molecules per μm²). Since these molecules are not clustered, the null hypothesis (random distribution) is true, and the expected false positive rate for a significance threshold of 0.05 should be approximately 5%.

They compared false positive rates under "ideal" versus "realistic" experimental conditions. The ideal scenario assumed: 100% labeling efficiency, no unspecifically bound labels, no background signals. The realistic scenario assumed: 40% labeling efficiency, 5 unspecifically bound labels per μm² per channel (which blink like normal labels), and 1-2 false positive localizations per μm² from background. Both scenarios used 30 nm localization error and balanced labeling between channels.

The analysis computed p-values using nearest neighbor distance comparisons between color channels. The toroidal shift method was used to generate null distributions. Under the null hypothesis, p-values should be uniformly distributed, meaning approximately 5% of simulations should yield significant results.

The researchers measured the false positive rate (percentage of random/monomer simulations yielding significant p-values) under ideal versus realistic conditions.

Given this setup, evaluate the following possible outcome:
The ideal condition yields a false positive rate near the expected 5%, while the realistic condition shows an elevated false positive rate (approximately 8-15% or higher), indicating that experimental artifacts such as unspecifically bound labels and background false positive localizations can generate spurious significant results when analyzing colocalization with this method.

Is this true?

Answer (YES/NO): NO